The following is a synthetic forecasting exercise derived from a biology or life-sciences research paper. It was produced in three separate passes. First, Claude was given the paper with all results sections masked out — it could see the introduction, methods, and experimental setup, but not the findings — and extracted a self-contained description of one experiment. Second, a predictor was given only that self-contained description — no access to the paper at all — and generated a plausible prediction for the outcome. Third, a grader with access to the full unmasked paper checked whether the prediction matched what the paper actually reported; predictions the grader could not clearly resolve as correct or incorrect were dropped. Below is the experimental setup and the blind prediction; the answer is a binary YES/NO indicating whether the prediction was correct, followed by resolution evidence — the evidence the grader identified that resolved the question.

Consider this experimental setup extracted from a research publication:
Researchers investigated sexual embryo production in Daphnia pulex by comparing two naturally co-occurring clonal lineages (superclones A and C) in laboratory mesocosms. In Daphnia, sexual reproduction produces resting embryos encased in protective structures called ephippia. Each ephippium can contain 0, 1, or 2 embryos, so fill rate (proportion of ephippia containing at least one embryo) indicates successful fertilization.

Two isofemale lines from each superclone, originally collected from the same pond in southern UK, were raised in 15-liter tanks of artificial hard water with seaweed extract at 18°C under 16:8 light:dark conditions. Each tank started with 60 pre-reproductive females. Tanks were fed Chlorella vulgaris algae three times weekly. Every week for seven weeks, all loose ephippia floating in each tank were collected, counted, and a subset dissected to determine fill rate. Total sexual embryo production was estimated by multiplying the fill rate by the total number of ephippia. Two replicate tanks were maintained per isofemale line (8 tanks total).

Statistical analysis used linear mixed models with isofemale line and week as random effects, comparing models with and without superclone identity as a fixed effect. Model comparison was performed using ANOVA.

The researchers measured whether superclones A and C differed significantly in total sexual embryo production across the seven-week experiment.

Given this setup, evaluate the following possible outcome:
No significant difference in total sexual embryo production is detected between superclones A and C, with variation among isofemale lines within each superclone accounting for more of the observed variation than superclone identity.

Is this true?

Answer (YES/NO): NO